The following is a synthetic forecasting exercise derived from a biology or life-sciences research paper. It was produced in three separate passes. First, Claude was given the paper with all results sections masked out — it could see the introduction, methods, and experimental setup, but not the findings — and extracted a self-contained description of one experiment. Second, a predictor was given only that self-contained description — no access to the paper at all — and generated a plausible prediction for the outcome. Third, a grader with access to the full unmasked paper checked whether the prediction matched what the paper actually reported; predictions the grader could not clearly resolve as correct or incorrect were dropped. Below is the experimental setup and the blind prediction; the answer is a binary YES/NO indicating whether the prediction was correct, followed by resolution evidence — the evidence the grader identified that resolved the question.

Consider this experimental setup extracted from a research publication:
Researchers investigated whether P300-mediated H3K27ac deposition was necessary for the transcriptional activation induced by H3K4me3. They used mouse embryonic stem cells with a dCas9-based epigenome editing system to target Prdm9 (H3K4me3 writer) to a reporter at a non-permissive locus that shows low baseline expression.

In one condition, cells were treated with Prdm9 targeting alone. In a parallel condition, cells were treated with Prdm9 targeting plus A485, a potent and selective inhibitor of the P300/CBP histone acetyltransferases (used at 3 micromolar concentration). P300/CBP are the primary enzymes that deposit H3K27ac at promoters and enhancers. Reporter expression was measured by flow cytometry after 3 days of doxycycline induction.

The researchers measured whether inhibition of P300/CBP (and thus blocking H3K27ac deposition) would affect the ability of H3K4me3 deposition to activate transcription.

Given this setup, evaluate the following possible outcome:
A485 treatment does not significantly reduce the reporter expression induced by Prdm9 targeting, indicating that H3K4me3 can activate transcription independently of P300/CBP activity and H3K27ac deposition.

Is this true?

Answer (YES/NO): NO